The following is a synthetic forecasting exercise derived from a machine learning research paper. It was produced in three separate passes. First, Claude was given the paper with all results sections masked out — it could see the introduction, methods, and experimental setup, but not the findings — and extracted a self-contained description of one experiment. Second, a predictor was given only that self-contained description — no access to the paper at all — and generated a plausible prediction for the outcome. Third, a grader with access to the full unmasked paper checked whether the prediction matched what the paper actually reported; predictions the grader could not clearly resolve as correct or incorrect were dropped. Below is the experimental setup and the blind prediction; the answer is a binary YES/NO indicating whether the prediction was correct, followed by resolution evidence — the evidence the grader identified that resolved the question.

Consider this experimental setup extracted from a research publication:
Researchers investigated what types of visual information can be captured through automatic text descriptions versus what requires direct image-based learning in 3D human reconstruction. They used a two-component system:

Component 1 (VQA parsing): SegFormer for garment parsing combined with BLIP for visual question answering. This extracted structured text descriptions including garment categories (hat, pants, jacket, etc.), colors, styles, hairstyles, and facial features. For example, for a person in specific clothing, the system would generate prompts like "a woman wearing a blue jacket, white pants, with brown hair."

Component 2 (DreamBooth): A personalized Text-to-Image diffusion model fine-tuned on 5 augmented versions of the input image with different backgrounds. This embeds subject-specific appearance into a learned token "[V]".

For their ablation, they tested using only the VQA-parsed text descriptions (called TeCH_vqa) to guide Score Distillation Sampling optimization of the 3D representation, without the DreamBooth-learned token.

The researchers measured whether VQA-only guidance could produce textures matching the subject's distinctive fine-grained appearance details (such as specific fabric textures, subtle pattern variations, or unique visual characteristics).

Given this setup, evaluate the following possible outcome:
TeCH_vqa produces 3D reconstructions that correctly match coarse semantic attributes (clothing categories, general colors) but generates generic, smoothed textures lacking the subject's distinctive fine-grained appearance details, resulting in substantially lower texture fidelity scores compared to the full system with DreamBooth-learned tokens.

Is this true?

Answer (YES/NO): YES